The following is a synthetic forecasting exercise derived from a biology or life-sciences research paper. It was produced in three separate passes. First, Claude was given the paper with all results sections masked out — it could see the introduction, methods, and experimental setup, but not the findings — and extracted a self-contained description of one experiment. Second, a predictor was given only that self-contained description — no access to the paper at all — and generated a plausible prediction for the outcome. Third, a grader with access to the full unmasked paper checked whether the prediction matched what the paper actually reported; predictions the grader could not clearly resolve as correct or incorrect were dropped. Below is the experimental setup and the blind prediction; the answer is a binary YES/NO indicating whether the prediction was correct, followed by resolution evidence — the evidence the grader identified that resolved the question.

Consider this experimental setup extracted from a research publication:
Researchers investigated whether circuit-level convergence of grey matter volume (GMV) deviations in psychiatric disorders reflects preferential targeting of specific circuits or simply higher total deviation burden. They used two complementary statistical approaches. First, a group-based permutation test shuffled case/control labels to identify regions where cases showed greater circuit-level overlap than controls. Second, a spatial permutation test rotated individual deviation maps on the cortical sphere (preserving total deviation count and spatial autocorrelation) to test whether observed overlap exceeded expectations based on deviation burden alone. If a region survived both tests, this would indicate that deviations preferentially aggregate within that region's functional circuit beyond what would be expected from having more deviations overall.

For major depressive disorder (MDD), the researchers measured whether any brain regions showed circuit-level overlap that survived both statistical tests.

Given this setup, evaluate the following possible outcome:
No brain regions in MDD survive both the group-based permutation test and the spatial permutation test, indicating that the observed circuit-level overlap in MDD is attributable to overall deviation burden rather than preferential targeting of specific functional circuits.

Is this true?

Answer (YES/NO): NO